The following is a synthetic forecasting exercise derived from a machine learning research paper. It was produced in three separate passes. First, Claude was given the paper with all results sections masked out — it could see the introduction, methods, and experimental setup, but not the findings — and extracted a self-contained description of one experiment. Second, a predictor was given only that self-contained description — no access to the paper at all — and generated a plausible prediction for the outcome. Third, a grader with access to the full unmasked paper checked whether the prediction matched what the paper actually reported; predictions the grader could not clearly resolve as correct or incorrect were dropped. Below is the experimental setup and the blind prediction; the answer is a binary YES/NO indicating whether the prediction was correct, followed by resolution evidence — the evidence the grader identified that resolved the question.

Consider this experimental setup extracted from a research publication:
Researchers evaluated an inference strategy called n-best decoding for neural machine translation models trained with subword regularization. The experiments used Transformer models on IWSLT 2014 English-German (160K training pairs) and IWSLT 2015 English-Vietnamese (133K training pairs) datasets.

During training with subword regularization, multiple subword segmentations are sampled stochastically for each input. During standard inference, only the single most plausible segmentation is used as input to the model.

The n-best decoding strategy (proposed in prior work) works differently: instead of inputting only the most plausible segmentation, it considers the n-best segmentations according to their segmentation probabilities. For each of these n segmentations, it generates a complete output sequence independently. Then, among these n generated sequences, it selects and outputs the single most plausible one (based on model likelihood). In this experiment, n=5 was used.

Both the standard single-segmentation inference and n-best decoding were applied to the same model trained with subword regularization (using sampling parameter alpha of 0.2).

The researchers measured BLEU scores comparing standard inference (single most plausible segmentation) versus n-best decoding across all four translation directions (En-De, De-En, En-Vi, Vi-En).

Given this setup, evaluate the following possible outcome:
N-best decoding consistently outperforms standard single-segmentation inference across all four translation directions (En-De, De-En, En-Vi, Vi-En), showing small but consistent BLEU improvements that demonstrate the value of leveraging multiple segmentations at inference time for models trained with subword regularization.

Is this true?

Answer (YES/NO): NO